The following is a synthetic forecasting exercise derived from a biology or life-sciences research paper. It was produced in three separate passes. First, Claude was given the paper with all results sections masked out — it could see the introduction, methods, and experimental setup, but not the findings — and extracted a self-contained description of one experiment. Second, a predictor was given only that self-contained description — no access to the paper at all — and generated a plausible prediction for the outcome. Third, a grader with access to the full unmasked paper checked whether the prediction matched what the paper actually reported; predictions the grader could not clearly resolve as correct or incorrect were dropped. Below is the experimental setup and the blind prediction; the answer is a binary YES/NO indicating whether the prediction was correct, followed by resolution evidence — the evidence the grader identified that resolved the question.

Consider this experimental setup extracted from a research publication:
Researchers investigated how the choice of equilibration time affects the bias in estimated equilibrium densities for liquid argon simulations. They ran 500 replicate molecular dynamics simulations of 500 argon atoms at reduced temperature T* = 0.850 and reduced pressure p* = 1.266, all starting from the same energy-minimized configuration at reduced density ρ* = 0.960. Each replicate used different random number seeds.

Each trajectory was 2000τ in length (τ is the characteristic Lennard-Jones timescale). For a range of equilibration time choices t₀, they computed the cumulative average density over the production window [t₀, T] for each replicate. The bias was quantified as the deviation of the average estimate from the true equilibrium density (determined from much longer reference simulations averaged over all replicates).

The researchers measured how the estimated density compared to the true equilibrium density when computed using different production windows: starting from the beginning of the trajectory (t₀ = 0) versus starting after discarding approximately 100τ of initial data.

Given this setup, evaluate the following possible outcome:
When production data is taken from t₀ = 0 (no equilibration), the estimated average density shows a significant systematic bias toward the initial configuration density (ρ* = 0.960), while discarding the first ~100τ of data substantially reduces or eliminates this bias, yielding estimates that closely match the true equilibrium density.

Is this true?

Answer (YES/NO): YES